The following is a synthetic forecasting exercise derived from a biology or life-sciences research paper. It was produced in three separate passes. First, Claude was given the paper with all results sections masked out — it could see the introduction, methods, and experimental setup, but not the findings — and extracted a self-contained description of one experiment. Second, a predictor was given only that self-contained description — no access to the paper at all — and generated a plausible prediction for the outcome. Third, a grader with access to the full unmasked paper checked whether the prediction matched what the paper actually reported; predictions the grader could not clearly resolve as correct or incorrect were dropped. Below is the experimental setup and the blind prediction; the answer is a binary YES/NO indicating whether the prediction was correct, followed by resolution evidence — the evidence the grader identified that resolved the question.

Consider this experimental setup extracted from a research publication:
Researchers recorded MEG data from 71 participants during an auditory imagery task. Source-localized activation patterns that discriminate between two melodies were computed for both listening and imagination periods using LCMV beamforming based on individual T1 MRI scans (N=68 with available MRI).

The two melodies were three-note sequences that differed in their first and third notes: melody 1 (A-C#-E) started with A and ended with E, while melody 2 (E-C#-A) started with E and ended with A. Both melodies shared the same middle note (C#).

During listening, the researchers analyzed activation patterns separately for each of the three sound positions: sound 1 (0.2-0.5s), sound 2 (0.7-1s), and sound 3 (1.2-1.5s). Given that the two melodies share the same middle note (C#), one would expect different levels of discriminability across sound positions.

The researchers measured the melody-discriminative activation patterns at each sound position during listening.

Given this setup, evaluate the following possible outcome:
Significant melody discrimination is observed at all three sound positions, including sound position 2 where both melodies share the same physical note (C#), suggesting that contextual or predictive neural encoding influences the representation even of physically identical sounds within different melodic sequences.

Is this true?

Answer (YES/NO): YES